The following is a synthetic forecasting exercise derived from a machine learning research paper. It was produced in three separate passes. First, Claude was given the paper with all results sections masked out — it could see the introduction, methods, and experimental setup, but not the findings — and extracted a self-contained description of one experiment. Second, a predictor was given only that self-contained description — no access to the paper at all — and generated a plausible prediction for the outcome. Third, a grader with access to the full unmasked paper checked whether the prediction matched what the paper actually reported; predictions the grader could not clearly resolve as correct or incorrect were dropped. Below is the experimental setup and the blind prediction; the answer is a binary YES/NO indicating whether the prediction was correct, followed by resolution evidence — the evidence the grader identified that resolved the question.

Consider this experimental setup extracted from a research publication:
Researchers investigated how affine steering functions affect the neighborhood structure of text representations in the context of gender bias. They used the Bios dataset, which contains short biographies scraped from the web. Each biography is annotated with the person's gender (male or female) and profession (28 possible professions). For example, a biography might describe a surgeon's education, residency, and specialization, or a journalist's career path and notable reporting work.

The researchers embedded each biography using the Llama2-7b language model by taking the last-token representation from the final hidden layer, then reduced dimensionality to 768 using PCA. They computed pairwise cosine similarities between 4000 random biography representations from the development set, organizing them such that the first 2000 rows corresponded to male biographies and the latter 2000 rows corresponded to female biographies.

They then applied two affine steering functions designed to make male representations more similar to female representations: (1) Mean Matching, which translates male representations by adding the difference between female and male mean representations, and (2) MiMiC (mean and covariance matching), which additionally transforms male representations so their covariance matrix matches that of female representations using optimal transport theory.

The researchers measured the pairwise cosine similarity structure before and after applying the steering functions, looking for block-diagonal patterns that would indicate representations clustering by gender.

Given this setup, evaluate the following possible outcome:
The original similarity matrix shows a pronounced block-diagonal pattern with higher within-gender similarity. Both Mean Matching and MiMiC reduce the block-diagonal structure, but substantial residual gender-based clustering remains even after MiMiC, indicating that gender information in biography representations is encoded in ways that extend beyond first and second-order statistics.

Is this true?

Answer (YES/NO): NO